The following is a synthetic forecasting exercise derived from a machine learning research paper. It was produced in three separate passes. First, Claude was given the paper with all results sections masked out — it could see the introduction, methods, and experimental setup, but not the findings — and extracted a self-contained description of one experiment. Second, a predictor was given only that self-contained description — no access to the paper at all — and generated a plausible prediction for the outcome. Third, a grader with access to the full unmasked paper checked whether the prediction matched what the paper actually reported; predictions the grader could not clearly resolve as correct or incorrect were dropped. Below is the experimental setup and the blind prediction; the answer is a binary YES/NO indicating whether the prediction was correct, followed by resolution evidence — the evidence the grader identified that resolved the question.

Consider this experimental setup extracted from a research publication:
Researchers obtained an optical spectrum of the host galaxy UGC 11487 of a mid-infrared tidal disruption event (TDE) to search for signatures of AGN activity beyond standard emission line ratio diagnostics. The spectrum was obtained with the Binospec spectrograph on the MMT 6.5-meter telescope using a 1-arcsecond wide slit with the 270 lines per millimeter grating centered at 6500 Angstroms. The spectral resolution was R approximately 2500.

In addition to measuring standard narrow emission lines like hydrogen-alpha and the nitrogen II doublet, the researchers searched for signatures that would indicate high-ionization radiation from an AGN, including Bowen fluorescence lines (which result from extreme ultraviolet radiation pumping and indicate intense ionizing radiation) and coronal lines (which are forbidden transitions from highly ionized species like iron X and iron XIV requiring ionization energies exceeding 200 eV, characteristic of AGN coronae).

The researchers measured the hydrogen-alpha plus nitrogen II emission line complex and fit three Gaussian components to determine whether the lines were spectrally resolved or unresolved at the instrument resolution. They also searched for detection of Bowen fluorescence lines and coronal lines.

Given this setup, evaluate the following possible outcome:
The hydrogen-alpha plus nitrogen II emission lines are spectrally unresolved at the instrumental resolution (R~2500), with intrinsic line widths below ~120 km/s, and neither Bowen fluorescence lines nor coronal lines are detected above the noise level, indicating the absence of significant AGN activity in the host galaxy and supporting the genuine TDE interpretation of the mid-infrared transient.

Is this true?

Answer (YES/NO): YES